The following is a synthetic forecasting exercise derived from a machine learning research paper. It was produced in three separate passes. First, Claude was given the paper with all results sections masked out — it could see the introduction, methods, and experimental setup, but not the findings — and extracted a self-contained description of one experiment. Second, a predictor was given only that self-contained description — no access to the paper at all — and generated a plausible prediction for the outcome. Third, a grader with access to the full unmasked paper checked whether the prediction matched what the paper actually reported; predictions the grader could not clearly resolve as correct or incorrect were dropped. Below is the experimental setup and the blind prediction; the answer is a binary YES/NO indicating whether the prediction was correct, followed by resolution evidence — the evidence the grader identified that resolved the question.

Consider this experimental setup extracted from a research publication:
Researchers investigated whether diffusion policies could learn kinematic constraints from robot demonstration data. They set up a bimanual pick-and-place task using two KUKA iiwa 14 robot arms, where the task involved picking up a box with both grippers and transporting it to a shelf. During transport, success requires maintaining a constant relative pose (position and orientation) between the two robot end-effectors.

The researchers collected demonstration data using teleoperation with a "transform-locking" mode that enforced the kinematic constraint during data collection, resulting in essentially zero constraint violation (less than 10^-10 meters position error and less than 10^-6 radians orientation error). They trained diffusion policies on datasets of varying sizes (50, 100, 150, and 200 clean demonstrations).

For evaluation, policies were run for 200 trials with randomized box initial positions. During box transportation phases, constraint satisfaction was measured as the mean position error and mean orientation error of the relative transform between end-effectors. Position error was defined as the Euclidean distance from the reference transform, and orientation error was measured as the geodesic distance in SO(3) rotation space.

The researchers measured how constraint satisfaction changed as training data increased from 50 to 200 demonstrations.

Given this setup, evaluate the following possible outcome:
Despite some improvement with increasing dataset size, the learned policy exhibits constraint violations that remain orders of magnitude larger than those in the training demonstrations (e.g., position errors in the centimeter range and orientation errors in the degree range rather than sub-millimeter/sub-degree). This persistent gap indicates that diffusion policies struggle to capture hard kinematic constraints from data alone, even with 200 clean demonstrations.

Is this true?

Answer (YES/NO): YES